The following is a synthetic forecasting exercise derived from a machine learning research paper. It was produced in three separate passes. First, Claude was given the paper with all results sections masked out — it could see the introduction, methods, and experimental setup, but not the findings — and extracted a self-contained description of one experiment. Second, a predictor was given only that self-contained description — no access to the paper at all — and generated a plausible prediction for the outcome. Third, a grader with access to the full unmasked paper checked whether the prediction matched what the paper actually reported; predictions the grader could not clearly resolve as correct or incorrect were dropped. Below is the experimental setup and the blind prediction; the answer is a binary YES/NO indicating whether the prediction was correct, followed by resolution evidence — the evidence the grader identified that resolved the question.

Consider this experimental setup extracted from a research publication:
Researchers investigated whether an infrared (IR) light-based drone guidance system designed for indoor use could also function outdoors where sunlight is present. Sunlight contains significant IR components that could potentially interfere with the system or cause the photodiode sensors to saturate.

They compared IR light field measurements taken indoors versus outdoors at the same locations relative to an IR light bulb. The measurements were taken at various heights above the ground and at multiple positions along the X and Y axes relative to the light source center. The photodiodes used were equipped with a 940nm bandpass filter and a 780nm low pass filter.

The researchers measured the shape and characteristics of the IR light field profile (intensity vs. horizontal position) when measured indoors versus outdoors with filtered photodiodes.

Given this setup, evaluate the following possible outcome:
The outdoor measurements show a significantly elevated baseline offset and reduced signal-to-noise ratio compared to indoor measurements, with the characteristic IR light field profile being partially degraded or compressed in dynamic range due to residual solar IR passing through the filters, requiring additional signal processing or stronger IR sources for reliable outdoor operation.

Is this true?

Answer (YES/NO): NO